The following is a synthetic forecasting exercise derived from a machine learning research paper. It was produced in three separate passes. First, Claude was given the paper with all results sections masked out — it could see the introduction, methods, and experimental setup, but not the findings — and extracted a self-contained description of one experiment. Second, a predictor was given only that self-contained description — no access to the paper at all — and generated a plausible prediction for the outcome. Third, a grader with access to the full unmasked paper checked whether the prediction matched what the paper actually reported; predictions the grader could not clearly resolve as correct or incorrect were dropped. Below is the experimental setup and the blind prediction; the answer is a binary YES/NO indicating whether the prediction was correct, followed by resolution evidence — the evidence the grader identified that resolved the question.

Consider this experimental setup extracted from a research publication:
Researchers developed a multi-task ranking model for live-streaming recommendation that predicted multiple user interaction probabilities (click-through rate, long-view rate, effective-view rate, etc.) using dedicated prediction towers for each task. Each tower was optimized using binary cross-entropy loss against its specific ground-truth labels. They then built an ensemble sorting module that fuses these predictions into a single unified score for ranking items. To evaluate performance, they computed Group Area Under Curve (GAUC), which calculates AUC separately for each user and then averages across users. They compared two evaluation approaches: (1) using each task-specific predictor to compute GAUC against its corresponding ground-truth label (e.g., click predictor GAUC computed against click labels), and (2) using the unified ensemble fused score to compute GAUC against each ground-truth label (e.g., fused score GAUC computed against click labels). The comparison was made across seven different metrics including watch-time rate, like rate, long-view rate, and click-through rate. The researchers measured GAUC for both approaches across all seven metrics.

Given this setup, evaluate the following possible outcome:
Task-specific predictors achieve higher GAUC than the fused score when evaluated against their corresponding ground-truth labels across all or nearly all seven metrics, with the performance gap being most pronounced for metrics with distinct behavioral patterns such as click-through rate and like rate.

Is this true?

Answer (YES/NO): NO